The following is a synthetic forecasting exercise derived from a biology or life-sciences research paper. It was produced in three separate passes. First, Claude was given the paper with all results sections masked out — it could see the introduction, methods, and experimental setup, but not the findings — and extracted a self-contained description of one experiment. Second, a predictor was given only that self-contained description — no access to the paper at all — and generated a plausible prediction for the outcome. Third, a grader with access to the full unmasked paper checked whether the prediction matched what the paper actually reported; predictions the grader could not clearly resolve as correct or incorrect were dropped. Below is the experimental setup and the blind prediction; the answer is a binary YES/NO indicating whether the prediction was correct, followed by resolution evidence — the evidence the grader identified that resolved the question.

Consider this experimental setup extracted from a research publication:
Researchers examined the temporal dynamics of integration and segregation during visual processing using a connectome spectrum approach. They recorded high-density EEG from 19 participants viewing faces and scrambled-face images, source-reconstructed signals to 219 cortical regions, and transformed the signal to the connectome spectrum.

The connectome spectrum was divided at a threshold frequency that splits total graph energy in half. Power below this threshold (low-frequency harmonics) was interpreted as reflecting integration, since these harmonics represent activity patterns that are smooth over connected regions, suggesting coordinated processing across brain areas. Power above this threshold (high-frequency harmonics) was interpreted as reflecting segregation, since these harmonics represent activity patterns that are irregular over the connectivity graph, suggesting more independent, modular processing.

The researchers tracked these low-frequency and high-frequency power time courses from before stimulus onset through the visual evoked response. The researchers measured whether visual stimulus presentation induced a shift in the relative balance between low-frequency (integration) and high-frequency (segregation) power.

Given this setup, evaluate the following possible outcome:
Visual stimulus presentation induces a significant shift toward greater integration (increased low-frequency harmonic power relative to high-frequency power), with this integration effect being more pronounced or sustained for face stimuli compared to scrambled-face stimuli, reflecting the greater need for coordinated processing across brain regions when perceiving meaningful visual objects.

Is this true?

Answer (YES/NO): NO